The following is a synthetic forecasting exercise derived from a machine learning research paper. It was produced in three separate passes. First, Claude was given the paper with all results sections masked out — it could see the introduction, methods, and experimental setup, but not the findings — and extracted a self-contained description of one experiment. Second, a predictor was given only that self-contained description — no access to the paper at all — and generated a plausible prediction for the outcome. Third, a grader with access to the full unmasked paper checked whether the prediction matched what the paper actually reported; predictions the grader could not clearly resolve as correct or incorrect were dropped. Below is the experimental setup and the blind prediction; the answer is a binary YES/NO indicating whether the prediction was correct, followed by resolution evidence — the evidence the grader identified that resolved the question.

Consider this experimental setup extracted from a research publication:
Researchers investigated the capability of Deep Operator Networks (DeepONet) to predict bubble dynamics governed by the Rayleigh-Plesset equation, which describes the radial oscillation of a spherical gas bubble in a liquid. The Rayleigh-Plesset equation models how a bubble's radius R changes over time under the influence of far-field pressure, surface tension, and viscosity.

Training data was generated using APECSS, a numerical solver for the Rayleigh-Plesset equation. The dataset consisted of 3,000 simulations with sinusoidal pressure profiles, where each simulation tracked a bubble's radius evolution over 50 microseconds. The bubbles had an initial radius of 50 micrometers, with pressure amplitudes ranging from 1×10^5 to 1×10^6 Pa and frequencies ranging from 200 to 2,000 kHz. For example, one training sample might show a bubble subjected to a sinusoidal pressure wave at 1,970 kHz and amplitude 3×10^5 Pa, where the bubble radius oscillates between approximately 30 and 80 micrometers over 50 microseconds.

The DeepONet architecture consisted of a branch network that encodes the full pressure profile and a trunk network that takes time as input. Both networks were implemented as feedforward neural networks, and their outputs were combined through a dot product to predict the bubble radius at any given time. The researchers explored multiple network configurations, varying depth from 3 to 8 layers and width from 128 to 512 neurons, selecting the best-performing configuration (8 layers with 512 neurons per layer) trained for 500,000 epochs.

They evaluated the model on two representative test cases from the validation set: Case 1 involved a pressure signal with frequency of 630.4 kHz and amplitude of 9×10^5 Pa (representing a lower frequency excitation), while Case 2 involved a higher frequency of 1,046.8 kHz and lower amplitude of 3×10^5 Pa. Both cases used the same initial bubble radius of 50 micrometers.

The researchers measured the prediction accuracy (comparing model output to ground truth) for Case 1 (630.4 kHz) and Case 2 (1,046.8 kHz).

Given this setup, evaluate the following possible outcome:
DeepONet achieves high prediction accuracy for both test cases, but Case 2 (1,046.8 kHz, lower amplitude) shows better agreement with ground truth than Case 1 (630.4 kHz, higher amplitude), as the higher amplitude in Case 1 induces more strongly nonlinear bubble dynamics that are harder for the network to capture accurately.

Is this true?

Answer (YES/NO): NO